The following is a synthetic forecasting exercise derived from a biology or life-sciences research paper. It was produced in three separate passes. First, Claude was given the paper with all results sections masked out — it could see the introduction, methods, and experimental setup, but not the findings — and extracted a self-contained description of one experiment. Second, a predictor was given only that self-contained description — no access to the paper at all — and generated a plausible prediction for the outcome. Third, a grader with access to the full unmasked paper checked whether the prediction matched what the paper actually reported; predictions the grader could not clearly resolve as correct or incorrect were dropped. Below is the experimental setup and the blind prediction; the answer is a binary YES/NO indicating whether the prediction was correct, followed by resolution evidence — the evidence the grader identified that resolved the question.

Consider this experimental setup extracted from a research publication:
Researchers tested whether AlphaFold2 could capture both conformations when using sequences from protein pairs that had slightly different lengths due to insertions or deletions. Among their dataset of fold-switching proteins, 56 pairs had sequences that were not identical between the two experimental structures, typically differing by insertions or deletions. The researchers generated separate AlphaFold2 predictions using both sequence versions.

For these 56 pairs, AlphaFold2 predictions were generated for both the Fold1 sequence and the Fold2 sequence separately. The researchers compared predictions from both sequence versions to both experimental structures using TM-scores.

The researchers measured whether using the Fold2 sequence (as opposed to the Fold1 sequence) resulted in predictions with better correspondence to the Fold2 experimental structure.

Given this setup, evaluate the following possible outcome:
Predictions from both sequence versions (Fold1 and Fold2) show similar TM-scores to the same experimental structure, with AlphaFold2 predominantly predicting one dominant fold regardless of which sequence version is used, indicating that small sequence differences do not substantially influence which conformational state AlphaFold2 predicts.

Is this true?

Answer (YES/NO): YES